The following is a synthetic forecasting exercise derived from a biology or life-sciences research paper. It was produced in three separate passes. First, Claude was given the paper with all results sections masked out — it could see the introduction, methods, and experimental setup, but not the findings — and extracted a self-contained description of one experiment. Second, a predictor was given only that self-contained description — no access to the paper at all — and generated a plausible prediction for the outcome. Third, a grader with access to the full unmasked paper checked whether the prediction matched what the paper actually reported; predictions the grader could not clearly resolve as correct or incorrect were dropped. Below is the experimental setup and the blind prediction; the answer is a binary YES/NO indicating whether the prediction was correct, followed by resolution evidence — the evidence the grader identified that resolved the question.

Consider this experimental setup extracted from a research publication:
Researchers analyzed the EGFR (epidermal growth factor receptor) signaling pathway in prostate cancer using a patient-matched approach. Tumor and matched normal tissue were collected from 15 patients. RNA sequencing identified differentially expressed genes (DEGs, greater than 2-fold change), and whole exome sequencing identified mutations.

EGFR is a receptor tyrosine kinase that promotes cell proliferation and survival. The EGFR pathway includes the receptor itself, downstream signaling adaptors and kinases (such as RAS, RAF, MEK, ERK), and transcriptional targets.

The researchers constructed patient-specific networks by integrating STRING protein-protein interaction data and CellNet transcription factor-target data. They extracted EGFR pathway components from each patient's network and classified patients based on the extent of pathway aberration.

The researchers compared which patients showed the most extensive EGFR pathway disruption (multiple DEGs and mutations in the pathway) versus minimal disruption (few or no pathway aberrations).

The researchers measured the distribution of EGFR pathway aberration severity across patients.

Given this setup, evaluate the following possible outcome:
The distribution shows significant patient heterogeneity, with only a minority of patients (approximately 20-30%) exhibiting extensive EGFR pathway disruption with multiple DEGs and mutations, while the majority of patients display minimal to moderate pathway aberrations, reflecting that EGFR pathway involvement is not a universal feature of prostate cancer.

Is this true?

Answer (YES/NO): NO